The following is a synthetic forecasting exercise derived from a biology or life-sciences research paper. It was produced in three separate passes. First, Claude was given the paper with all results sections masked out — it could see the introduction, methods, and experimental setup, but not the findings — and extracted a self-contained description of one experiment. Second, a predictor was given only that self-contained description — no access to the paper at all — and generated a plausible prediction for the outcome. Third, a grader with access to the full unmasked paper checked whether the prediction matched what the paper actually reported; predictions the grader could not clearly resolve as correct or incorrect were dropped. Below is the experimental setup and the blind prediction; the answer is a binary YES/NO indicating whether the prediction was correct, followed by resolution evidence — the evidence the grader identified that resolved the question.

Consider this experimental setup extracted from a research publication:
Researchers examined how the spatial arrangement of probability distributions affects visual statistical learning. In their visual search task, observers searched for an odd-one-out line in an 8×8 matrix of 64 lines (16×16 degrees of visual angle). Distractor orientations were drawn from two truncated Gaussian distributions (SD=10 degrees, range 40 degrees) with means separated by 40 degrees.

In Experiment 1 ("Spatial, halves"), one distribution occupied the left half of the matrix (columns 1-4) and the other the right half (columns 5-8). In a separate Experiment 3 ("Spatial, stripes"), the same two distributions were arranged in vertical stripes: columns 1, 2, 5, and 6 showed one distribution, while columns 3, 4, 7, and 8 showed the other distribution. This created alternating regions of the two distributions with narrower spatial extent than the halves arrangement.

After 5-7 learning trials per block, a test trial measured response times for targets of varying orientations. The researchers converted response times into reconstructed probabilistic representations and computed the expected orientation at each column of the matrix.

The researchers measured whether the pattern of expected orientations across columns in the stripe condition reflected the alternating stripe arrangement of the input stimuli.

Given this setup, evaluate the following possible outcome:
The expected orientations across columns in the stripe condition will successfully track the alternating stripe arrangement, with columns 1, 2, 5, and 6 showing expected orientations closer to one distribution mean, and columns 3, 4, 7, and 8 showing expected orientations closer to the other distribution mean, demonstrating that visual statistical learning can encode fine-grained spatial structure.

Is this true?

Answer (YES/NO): YES